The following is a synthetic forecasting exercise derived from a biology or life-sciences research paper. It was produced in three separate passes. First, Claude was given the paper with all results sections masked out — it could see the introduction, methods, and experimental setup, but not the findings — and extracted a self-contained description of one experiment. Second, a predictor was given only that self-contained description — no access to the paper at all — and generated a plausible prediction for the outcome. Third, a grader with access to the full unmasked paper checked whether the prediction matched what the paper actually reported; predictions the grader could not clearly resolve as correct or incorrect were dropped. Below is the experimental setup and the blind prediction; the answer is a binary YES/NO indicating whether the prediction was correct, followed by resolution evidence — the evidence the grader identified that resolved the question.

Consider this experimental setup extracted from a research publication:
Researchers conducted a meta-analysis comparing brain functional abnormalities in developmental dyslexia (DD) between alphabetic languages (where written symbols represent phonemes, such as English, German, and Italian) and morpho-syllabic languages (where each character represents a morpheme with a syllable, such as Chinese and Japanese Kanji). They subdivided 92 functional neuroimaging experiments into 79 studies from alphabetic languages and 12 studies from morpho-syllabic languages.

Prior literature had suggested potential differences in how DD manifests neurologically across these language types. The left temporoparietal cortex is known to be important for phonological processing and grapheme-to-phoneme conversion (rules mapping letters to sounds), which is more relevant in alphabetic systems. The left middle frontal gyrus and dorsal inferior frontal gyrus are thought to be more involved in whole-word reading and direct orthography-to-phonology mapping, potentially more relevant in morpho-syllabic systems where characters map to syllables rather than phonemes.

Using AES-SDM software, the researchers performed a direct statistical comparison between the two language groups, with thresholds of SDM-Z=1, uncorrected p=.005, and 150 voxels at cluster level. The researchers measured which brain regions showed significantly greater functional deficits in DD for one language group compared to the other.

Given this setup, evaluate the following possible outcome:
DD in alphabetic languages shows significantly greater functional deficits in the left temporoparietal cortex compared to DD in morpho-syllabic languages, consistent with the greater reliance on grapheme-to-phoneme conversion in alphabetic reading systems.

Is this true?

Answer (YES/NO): NO